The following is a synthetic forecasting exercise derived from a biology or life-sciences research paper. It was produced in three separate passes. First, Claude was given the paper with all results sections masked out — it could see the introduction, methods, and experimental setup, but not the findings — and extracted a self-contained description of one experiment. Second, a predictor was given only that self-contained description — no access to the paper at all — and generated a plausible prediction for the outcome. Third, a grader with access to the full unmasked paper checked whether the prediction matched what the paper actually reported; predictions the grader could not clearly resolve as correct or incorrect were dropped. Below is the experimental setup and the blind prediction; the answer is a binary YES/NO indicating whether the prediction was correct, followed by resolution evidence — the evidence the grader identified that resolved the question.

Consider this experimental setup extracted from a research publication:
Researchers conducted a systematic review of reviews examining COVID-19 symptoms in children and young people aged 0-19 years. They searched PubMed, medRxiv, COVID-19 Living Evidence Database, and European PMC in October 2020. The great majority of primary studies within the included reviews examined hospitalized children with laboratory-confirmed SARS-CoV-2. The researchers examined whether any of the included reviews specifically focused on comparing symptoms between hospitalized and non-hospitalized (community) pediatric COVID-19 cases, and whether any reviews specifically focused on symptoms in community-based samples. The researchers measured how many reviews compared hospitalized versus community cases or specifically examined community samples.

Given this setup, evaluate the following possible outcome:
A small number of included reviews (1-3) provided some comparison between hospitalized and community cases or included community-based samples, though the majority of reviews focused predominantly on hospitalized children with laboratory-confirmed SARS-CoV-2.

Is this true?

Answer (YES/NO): NO